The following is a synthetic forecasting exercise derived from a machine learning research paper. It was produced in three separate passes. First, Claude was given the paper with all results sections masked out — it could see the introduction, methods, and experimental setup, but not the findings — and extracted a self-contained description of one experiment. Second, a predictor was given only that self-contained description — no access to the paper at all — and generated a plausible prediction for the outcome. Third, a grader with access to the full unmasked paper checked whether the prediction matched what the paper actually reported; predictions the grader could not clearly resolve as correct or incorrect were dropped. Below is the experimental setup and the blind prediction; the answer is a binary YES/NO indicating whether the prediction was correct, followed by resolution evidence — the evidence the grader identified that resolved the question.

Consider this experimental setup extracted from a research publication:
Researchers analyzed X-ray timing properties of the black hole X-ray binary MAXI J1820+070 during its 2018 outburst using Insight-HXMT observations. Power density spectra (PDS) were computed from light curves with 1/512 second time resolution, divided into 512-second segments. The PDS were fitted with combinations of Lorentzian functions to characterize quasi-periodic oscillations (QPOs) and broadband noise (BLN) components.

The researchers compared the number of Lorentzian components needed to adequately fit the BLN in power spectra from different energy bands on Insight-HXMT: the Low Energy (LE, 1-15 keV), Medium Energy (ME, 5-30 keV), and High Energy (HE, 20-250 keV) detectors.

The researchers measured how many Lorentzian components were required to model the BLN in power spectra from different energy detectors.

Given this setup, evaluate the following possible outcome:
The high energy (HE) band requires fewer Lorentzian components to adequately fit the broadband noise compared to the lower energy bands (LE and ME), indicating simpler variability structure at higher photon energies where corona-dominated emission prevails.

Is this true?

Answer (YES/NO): NO